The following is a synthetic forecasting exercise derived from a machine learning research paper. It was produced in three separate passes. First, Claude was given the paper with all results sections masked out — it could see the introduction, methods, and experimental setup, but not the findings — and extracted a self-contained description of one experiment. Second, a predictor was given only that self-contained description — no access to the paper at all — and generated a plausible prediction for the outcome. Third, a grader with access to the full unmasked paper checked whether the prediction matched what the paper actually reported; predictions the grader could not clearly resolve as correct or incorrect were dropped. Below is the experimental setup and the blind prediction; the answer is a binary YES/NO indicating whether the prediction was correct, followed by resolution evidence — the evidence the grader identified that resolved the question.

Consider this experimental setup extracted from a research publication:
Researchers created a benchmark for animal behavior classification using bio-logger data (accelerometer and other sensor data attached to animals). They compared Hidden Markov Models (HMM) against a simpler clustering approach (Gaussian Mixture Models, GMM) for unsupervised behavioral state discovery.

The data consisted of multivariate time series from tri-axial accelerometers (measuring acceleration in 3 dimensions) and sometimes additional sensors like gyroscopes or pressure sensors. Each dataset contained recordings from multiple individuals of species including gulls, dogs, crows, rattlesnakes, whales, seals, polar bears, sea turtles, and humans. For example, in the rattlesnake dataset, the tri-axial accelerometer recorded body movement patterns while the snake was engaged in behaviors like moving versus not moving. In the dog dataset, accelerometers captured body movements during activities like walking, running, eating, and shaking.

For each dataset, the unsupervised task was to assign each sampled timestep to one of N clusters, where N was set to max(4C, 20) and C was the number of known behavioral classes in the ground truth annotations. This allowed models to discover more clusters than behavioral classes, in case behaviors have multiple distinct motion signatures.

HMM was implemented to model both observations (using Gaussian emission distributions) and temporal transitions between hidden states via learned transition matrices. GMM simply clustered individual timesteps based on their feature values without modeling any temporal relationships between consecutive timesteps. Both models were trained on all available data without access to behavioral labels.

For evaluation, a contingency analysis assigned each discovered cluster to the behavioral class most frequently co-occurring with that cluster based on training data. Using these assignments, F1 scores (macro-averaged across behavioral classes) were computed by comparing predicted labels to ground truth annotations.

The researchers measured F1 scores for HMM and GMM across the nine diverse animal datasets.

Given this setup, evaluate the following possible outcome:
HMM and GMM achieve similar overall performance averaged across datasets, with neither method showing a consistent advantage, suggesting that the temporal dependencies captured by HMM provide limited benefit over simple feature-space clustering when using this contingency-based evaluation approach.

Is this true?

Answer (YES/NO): YES